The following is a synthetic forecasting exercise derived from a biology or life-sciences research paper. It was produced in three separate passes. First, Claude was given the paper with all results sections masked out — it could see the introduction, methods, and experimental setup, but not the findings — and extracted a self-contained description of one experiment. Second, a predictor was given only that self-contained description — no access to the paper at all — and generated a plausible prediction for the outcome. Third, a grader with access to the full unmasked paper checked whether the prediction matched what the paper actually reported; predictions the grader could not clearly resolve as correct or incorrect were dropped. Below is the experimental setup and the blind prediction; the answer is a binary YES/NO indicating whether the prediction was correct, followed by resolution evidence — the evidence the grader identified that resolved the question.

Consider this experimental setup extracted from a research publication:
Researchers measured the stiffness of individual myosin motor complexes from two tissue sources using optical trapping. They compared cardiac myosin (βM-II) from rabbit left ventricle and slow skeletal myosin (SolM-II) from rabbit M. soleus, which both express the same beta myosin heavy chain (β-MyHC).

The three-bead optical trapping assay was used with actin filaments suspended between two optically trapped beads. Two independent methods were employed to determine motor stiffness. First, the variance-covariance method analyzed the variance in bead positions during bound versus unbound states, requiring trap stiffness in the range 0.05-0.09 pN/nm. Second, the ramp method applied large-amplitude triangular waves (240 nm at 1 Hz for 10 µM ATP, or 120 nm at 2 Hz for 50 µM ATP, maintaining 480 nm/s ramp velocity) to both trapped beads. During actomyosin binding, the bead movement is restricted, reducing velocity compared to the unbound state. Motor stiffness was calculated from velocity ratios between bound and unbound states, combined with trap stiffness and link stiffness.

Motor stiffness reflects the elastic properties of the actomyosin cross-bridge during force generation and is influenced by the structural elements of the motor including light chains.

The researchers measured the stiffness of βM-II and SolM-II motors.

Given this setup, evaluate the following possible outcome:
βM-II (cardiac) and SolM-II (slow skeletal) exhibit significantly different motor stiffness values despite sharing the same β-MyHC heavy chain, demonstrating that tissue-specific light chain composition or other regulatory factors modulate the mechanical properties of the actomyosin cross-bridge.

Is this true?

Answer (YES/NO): NO